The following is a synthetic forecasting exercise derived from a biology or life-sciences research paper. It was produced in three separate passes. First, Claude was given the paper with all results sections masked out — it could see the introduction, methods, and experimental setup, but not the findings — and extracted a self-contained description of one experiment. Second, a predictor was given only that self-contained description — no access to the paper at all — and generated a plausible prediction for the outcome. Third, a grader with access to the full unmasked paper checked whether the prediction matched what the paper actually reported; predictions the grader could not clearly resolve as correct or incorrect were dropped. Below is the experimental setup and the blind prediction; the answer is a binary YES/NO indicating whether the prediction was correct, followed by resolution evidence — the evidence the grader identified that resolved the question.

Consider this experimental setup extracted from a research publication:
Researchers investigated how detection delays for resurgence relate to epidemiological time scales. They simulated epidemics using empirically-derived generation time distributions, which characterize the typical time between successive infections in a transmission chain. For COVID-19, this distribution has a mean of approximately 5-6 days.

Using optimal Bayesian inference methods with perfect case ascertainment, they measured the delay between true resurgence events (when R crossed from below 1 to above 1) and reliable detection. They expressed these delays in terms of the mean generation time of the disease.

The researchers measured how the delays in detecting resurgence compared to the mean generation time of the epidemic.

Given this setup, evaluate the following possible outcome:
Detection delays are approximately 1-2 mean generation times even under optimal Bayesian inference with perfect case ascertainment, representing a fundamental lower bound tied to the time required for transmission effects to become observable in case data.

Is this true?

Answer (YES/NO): YES